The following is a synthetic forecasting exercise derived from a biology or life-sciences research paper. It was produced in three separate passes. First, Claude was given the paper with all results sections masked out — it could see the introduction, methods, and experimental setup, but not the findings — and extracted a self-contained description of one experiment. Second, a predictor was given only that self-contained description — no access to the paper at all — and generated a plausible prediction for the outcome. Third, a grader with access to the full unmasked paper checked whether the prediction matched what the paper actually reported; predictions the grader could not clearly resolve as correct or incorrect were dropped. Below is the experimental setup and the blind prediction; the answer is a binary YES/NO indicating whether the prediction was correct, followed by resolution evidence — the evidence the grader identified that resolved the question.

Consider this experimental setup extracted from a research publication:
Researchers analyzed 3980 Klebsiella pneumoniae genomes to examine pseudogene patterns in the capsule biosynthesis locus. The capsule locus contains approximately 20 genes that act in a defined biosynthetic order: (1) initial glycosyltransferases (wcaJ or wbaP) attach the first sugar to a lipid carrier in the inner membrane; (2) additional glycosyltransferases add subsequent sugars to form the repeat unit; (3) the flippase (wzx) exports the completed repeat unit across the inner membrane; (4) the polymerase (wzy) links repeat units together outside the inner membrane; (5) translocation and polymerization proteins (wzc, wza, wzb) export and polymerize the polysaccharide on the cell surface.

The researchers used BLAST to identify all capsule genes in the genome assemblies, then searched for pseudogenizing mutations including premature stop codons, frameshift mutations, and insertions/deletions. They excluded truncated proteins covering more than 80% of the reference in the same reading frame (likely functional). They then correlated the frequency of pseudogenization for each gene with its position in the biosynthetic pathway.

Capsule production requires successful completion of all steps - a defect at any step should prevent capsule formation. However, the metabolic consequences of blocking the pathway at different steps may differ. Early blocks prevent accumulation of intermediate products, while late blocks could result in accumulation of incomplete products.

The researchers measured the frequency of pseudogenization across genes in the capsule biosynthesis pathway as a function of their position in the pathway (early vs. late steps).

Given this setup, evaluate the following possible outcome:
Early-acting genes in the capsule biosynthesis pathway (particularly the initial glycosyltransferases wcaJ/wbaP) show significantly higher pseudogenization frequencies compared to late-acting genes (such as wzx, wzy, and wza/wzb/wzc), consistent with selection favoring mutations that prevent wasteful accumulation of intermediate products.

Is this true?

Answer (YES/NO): YES